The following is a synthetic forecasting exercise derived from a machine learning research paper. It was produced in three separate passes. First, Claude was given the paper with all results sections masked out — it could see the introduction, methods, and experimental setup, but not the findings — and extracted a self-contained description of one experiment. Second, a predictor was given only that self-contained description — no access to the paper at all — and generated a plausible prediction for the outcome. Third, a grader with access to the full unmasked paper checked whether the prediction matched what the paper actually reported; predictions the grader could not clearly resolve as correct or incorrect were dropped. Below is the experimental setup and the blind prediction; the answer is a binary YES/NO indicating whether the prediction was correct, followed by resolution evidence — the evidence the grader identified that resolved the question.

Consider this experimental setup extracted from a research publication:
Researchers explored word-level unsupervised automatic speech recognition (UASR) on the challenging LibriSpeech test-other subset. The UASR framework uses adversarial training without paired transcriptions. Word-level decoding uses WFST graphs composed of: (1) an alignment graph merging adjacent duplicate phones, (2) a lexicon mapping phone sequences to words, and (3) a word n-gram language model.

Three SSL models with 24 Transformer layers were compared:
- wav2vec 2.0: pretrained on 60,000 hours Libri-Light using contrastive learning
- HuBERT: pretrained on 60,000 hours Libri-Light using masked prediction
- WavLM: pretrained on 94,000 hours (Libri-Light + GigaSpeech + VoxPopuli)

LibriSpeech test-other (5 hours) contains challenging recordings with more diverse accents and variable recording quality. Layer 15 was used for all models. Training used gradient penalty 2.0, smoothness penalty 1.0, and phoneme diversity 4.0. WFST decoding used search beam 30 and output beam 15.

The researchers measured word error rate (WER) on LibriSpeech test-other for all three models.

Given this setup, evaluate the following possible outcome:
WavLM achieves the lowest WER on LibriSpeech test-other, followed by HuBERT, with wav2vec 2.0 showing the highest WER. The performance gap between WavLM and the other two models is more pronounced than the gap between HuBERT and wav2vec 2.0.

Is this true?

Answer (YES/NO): NO